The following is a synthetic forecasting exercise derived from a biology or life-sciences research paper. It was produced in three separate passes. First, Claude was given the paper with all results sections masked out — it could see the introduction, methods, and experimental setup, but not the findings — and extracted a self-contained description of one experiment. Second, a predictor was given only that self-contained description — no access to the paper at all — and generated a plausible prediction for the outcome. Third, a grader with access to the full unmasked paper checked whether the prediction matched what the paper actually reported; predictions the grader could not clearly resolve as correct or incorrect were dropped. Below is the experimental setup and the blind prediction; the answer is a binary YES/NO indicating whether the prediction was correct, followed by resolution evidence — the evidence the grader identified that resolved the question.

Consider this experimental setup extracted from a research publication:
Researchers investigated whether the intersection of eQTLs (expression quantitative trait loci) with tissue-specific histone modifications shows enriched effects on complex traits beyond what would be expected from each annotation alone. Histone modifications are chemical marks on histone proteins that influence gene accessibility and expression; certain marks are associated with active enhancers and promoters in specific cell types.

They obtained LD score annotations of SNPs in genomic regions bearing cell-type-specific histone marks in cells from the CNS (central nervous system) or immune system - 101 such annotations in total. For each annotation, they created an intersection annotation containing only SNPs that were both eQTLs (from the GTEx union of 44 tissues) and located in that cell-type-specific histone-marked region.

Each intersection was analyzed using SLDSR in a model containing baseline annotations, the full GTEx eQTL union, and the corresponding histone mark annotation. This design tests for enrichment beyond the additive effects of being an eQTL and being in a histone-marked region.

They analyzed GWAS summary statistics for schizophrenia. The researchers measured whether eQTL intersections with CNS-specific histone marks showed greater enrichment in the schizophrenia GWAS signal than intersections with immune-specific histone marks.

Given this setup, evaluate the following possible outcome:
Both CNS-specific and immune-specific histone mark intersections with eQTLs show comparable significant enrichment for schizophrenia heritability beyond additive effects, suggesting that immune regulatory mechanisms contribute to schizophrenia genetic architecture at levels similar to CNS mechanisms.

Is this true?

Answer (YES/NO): NO